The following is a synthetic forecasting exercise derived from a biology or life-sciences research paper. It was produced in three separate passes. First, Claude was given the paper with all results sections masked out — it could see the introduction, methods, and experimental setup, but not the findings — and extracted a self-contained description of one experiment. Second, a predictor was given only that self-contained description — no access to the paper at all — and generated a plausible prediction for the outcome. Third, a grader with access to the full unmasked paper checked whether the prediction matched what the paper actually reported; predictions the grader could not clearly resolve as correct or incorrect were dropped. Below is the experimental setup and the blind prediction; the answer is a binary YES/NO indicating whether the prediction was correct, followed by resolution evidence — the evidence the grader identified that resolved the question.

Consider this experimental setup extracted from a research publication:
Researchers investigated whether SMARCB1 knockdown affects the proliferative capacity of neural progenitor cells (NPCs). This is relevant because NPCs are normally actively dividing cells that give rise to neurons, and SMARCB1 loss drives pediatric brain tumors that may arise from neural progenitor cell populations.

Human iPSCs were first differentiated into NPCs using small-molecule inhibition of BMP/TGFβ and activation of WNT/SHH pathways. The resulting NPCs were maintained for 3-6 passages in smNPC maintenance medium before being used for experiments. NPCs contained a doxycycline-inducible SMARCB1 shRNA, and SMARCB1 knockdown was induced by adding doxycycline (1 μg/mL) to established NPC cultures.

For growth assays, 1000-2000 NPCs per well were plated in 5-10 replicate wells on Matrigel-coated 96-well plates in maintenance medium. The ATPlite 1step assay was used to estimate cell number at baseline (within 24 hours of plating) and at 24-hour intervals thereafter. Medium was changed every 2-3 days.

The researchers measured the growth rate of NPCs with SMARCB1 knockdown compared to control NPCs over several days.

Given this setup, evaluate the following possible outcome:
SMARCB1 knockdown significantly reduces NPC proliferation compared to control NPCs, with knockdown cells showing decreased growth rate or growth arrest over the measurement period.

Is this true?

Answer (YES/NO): NO